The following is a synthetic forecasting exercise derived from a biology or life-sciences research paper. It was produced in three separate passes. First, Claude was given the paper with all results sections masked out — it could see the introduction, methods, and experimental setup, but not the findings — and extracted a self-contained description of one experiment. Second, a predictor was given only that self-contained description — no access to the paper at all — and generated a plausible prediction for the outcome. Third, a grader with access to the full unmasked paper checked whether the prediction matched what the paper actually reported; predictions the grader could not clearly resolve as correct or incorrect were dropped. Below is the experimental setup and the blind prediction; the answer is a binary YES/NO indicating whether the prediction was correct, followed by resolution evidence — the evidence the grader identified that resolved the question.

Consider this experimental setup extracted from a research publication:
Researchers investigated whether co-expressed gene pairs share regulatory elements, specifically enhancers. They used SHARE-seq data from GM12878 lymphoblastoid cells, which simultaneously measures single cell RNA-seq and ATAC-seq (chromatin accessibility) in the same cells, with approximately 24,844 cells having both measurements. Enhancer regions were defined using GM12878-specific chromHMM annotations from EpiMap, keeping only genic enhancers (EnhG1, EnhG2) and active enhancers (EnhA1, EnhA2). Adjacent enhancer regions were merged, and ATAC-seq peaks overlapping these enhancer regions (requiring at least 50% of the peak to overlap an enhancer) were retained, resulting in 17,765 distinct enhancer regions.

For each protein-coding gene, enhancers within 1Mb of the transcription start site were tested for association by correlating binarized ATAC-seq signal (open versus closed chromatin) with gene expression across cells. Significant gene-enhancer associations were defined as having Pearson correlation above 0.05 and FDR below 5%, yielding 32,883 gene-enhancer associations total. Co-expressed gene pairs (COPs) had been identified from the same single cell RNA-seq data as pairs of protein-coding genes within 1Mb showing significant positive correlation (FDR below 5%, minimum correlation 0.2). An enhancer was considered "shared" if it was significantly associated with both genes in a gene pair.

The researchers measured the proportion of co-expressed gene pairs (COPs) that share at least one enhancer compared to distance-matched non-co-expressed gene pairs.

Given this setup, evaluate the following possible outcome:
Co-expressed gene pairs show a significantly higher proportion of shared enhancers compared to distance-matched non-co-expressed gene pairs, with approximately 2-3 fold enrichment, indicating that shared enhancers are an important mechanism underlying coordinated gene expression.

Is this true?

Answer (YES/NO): YES